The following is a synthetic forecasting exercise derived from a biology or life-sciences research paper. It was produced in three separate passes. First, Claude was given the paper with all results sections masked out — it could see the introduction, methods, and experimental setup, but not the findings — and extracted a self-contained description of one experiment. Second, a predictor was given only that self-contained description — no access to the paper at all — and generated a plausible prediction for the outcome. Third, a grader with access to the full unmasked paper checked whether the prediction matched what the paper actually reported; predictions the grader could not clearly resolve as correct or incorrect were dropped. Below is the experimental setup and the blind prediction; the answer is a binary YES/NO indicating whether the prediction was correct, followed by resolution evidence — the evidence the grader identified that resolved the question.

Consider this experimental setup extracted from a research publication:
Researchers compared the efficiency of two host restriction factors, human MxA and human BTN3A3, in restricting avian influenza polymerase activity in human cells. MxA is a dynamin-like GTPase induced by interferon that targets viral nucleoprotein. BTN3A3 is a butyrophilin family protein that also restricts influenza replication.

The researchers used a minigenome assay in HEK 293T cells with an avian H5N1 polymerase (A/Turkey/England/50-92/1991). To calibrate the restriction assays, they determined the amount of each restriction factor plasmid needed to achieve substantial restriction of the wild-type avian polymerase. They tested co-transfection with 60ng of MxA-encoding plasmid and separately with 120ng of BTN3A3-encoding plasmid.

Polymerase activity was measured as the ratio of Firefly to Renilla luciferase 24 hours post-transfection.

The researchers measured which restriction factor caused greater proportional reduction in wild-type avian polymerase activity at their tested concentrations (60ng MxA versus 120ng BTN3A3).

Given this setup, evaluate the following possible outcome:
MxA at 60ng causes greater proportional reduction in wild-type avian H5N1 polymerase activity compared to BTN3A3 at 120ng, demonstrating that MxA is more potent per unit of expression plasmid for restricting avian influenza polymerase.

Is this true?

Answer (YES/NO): YES